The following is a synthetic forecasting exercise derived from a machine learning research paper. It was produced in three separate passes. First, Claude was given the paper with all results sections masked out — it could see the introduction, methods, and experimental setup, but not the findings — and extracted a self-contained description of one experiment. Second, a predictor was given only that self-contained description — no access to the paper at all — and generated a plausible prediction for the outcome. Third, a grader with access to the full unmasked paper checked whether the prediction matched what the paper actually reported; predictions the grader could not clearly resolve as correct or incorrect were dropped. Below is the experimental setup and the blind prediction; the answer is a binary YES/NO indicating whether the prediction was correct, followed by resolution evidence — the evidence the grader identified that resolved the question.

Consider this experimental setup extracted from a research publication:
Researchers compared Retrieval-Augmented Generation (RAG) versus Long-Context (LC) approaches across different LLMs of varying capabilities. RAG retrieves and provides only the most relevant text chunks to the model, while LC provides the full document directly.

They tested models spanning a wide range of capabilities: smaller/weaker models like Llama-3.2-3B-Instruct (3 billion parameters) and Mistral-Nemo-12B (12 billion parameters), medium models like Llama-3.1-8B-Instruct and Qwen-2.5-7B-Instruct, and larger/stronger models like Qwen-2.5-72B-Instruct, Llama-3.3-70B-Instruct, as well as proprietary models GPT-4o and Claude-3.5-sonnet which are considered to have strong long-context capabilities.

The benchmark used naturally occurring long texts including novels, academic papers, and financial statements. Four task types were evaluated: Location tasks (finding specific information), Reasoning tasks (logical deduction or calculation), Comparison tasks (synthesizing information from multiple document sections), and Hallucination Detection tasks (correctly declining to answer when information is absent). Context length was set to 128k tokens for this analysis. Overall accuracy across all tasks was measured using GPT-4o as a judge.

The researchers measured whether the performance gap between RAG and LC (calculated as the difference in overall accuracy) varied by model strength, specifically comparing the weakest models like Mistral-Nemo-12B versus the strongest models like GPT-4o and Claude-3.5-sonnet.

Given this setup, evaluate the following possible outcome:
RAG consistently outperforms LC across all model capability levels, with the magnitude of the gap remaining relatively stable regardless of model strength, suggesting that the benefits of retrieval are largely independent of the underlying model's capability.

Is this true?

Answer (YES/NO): NO